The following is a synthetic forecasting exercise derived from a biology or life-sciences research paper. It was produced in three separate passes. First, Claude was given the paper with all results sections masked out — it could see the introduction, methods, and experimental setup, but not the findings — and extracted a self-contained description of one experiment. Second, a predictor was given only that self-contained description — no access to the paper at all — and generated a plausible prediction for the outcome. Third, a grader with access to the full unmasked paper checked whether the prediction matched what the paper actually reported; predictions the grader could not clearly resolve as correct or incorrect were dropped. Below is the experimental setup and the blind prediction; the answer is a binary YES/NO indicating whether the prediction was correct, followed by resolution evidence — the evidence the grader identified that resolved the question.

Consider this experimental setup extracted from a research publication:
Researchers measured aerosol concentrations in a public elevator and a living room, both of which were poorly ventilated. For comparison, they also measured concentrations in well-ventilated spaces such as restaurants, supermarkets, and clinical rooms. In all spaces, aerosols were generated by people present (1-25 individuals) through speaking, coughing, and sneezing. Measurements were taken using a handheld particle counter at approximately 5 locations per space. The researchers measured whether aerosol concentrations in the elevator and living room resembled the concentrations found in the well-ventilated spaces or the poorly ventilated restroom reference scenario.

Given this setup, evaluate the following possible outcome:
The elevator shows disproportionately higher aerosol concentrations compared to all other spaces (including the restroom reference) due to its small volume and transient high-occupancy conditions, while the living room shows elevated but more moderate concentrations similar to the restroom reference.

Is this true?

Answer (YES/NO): NO